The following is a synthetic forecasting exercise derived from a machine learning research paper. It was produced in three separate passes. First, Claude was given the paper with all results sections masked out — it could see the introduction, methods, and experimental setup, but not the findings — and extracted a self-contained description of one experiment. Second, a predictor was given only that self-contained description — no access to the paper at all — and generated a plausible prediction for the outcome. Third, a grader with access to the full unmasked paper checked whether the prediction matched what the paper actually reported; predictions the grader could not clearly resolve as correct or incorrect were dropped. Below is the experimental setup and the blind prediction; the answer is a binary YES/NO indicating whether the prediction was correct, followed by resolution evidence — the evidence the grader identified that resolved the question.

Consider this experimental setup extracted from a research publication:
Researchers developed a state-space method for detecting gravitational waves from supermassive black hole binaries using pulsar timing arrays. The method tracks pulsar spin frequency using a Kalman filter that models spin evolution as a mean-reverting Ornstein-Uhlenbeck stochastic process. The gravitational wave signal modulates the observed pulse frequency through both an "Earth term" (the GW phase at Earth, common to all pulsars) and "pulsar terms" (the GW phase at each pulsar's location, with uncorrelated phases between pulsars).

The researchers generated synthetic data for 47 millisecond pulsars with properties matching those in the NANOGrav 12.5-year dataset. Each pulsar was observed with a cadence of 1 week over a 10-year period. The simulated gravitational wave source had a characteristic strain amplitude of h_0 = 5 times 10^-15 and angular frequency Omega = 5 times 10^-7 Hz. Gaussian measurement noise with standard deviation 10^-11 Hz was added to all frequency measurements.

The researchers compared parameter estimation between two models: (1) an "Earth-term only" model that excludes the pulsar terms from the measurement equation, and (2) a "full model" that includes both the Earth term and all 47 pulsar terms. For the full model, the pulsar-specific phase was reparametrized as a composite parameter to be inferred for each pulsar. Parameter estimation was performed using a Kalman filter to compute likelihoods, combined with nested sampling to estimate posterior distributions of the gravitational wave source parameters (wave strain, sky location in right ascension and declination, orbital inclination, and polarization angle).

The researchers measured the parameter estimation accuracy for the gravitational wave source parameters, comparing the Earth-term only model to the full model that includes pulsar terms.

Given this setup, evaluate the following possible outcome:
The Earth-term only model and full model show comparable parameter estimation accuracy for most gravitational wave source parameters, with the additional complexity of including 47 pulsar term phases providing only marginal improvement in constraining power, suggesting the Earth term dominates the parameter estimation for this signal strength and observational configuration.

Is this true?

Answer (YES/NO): NO